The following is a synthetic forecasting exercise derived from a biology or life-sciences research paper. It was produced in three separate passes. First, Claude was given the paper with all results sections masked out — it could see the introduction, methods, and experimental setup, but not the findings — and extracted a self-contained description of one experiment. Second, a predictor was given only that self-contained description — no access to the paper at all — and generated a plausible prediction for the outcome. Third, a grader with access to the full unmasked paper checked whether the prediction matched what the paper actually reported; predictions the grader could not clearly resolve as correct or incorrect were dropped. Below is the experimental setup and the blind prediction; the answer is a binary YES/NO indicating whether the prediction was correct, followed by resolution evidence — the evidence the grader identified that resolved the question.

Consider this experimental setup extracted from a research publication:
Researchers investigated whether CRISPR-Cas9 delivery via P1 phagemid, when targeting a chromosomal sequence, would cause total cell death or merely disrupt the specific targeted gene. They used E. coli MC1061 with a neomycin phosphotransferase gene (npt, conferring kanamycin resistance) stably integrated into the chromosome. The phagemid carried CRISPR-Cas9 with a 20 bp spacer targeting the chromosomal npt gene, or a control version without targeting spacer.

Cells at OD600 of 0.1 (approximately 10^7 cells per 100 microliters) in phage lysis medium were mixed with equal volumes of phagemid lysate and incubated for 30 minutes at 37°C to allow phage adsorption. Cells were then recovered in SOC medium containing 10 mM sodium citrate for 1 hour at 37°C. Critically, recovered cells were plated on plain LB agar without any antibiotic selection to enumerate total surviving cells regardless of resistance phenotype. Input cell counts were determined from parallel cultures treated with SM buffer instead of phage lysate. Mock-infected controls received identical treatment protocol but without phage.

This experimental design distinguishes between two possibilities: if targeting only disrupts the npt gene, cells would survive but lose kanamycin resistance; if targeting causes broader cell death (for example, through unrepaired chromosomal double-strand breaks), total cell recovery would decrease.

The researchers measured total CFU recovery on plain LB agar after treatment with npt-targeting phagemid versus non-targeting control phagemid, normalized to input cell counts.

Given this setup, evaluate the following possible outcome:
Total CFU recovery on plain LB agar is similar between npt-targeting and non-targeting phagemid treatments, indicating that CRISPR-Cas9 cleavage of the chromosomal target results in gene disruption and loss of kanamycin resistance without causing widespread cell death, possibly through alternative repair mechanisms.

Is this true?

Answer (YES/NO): NO